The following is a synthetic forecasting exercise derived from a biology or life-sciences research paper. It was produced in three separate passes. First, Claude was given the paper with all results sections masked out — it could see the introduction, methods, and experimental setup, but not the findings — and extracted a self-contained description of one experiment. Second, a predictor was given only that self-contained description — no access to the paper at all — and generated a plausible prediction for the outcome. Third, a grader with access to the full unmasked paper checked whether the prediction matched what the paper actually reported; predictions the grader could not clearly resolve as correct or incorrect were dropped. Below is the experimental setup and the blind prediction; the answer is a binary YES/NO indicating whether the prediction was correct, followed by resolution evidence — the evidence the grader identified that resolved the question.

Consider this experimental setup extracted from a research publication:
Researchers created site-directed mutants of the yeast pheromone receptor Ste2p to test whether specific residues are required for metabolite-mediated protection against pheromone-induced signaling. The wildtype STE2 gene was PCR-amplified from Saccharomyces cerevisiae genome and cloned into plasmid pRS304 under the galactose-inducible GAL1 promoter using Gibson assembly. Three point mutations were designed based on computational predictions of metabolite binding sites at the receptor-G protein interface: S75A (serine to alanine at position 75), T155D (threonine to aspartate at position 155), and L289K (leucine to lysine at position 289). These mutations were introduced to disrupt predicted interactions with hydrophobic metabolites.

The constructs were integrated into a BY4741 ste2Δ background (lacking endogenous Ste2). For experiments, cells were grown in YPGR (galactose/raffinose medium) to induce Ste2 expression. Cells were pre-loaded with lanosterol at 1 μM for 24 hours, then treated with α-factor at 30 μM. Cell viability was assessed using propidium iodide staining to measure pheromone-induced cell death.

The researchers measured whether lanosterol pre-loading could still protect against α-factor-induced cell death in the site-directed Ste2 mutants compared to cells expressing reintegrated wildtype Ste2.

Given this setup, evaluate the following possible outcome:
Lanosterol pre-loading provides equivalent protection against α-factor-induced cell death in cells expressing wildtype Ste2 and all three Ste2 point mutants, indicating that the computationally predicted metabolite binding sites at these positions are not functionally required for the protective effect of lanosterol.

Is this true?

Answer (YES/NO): NO